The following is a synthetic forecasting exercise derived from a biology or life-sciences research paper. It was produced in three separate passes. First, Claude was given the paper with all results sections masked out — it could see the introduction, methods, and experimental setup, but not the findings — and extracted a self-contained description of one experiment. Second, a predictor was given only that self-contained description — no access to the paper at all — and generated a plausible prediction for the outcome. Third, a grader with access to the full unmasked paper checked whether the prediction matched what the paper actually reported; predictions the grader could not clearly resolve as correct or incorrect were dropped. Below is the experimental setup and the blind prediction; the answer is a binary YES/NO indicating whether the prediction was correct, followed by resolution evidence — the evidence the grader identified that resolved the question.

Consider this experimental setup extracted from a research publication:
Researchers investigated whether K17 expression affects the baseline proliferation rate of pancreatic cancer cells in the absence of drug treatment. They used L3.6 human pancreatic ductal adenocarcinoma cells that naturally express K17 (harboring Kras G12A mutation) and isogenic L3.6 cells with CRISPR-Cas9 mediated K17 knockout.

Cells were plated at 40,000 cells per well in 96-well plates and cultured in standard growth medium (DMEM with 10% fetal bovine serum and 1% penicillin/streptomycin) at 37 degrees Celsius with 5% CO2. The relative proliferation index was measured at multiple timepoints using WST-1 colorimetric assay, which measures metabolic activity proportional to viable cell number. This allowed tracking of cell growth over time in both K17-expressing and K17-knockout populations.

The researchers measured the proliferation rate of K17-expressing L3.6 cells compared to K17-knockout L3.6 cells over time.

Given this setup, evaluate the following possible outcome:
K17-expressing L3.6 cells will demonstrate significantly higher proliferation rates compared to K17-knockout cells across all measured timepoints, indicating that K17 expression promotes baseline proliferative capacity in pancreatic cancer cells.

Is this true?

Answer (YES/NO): NO